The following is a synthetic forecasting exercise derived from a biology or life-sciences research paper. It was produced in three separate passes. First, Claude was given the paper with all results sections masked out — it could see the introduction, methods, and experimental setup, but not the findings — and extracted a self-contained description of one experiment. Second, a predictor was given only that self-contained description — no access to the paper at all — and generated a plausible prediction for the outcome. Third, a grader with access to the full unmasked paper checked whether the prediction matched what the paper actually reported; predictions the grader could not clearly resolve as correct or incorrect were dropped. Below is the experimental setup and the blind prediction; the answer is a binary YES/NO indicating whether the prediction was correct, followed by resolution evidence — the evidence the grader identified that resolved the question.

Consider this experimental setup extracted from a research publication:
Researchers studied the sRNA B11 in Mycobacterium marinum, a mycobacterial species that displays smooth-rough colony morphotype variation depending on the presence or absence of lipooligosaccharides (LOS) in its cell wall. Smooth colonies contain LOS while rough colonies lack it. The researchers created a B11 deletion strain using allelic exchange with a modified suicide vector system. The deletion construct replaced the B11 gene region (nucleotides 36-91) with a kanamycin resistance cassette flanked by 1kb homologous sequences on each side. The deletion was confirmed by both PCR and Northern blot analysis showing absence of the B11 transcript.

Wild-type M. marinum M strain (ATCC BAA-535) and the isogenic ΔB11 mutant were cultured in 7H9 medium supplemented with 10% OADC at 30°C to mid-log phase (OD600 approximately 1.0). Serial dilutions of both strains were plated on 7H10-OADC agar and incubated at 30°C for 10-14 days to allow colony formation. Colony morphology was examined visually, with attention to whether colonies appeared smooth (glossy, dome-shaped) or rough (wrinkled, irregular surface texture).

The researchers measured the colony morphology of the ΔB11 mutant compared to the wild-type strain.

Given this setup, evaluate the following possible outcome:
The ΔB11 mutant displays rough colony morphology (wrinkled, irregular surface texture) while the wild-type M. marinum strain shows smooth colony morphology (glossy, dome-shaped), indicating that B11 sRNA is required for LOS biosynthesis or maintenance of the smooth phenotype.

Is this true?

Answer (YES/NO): NO